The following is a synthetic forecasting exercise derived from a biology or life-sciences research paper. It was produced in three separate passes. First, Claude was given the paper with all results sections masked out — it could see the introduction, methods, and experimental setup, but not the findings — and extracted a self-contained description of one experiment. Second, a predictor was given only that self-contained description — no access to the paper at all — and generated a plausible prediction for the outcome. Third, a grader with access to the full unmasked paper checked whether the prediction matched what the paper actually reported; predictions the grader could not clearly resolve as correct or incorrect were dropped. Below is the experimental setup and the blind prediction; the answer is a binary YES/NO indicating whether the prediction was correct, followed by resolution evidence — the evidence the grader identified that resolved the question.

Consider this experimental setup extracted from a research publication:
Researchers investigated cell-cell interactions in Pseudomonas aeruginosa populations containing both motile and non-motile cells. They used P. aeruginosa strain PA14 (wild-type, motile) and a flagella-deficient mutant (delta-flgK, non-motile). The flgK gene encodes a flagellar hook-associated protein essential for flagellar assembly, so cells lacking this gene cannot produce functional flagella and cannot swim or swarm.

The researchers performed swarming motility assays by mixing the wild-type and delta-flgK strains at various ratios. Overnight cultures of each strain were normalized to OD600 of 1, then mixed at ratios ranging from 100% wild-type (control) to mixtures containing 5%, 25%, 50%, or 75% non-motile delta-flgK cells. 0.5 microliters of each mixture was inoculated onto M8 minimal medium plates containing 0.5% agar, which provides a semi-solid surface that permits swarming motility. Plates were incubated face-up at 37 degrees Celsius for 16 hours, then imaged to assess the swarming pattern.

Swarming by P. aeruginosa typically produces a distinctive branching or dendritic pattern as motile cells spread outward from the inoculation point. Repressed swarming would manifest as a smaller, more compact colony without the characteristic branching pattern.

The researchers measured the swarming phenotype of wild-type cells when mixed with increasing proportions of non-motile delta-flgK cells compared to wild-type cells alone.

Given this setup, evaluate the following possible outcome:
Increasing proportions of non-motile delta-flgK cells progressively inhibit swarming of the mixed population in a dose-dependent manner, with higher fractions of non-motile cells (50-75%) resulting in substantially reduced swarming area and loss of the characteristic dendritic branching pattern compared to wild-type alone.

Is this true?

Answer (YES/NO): NO